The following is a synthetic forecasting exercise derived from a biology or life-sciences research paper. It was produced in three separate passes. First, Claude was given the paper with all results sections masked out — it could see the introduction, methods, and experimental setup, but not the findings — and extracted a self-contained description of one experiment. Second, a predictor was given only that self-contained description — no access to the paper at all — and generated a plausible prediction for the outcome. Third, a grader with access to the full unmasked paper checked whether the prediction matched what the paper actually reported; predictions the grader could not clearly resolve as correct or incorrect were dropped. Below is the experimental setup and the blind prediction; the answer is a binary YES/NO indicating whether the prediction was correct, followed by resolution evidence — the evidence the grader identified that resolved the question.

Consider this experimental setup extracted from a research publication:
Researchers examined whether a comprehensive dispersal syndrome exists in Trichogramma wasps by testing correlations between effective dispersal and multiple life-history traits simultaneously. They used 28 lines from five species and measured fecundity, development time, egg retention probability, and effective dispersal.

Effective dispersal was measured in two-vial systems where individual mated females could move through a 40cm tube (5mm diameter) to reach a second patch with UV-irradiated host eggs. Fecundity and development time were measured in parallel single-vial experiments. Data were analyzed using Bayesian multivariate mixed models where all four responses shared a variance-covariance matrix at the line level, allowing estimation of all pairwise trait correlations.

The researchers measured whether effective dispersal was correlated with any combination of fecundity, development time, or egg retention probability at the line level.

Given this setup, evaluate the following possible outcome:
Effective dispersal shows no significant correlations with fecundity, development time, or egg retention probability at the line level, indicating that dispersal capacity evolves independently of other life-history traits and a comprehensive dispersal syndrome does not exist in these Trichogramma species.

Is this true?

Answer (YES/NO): YES